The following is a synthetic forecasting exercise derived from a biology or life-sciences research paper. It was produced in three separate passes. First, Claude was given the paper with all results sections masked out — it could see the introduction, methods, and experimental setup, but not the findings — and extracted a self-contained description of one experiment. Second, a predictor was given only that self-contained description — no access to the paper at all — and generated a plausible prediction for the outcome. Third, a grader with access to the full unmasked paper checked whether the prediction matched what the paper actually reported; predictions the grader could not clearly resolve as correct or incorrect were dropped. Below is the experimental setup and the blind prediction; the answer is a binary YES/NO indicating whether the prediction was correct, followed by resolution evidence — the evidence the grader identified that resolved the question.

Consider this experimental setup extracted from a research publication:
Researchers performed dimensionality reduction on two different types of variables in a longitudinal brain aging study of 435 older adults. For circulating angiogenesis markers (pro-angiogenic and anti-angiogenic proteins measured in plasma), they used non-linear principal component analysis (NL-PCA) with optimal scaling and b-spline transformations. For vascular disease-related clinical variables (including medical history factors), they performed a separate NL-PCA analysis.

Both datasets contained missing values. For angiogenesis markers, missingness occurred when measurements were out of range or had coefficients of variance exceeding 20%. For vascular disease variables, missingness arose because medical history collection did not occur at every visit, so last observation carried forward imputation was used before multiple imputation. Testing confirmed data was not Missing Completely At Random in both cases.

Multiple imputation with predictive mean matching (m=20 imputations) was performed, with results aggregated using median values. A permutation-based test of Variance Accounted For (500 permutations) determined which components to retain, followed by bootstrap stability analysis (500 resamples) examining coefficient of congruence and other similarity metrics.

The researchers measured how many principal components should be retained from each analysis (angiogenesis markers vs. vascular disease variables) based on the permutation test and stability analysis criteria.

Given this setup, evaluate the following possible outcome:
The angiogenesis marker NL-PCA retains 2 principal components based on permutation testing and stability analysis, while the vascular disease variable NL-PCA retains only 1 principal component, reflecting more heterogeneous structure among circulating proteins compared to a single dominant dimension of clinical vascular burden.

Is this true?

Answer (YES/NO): NO